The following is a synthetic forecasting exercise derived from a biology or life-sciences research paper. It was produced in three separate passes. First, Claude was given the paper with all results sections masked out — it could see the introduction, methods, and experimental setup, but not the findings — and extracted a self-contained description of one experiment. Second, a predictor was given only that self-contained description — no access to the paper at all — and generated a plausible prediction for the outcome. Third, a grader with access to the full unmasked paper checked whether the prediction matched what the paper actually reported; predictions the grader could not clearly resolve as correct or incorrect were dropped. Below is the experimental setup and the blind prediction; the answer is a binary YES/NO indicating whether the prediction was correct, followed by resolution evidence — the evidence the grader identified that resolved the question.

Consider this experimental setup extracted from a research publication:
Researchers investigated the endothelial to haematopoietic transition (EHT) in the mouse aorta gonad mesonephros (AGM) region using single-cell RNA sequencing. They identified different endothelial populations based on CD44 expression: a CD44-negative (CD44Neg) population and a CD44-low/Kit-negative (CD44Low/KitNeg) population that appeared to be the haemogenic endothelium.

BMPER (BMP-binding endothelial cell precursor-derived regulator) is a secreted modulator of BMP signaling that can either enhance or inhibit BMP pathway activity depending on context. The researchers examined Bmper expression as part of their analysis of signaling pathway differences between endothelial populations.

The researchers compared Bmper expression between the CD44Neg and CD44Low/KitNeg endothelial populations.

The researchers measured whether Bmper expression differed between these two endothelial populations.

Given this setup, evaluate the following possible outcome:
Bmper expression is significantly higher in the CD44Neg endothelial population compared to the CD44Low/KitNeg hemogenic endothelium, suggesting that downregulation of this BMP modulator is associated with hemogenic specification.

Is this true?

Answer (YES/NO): NO